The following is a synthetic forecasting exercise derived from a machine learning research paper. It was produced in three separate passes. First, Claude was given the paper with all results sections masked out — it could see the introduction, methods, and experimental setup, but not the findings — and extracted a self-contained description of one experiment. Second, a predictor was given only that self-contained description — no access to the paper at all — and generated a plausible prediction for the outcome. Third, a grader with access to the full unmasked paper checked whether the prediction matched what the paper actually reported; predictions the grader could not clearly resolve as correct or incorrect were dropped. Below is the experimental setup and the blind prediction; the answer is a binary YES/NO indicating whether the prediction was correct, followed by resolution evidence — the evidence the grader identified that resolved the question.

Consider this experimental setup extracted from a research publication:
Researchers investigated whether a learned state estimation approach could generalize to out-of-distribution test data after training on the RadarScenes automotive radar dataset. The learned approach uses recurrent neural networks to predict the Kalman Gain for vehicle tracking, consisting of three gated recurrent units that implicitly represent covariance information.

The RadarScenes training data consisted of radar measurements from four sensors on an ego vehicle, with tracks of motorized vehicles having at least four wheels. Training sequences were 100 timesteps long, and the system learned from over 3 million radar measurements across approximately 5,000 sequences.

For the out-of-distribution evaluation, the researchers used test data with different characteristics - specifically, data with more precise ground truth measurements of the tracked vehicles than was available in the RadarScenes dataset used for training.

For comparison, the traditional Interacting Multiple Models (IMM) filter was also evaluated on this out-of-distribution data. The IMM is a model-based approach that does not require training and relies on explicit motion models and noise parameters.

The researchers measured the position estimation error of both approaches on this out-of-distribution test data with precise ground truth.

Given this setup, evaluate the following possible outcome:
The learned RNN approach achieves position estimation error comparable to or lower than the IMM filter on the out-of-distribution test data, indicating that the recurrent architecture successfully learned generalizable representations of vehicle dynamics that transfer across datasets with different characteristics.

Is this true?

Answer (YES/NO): NO